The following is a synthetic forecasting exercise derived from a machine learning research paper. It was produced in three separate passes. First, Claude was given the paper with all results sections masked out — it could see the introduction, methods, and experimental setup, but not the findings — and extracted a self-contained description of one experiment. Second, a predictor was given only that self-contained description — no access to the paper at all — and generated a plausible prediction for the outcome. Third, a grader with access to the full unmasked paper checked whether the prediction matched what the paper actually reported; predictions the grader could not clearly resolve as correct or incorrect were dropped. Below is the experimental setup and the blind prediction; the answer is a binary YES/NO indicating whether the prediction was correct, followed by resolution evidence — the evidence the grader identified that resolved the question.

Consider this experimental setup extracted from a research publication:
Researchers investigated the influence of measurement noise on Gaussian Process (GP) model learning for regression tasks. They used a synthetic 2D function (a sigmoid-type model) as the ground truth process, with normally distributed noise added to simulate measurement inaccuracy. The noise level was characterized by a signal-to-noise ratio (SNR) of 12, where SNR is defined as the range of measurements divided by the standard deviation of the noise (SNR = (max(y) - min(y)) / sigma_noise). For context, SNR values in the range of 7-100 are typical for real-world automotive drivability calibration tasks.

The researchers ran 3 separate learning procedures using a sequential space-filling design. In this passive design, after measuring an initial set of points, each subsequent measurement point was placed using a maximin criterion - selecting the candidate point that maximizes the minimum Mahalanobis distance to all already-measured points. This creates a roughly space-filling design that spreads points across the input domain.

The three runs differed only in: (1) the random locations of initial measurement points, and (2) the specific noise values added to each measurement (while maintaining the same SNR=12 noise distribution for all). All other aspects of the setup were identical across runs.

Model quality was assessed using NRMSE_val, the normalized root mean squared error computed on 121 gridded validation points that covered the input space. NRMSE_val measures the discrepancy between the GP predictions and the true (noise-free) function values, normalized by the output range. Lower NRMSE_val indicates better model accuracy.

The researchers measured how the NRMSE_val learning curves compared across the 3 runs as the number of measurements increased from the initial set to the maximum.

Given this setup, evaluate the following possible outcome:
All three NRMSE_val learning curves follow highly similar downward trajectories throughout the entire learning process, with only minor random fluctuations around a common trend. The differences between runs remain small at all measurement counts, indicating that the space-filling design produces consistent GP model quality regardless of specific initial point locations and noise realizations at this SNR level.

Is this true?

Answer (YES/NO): NO